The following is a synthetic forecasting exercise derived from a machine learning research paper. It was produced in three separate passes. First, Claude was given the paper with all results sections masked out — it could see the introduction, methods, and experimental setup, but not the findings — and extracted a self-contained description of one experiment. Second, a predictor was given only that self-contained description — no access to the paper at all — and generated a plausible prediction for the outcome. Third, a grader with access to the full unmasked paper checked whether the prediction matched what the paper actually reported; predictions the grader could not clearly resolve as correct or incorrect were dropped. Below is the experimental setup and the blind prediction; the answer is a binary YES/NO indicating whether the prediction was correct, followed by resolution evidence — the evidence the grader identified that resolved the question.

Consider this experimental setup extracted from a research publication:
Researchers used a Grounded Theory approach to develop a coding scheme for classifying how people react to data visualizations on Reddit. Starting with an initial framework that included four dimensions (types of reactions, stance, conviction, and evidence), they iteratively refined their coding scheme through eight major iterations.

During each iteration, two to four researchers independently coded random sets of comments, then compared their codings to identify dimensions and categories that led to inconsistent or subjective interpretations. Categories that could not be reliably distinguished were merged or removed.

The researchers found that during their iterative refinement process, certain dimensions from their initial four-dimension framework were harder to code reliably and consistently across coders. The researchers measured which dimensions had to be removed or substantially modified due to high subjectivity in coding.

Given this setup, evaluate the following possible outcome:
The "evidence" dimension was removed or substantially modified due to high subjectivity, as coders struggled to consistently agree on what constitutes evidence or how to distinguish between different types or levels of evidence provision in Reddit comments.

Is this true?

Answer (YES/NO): YES